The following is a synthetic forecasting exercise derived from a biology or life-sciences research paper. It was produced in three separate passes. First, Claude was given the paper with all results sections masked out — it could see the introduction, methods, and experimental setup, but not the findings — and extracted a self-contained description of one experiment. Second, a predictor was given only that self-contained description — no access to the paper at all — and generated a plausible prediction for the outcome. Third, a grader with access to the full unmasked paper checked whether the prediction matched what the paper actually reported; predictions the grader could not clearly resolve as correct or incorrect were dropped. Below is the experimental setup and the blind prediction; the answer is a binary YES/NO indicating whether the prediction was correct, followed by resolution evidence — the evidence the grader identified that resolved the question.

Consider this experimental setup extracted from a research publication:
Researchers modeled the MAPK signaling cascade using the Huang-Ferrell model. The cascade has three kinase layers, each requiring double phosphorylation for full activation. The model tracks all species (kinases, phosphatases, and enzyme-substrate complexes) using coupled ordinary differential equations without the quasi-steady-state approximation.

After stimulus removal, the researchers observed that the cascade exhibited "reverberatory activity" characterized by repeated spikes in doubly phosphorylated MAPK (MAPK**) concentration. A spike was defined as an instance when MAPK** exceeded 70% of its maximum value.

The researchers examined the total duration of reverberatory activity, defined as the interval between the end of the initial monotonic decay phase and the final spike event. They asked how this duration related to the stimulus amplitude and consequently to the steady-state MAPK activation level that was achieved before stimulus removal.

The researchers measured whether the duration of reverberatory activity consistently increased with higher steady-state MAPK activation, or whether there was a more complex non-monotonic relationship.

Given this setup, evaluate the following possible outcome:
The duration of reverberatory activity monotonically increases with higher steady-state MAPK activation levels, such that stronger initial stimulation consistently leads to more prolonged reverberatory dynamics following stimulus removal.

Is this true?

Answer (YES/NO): NO